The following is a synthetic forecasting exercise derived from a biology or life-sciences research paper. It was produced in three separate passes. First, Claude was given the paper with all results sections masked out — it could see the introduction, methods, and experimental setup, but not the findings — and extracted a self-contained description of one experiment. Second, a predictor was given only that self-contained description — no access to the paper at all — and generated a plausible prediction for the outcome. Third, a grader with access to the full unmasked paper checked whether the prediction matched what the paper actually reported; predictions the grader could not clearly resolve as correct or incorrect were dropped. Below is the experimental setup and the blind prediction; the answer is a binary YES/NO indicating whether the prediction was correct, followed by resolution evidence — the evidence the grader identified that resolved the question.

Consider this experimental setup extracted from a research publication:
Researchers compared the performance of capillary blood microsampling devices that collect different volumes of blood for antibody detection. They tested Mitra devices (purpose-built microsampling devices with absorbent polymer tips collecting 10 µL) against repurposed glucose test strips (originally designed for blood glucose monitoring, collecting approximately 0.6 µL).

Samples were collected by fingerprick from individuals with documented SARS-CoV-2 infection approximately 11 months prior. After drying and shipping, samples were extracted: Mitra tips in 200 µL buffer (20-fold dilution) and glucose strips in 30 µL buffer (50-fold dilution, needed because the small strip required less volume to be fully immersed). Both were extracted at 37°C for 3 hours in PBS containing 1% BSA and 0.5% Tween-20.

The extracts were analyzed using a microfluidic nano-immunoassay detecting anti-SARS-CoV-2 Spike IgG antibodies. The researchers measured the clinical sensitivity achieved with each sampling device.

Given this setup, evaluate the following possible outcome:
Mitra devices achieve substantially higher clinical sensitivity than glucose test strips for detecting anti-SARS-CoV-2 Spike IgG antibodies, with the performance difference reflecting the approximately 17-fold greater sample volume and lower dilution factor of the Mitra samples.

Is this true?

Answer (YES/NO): YES